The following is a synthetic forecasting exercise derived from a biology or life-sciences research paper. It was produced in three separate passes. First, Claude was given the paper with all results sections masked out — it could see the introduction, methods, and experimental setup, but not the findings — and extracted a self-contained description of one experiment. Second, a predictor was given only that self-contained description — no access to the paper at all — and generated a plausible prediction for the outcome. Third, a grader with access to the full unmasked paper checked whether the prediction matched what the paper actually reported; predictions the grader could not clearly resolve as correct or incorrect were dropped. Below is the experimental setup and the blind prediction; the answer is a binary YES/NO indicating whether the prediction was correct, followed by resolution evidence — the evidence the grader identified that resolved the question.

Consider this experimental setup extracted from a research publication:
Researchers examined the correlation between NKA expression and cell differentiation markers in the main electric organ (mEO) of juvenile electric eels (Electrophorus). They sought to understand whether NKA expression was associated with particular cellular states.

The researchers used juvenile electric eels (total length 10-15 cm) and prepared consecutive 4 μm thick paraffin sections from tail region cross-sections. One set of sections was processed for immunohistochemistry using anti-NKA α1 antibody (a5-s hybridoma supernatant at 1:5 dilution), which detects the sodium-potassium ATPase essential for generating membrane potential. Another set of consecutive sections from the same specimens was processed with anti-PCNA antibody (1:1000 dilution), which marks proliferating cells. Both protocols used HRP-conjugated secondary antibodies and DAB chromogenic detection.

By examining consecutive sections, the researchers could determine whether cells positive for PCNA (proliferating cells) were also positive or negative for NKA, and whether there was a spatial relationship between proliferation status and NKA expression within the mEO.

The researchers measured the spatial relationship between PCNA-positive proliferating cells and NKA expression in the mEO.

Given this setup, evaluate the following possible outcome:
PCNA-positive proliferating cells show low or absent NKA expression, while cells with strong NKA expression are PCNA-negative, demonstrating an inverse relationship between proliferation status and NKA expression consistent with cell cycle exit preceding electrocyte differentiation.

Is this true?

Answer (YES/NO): NO